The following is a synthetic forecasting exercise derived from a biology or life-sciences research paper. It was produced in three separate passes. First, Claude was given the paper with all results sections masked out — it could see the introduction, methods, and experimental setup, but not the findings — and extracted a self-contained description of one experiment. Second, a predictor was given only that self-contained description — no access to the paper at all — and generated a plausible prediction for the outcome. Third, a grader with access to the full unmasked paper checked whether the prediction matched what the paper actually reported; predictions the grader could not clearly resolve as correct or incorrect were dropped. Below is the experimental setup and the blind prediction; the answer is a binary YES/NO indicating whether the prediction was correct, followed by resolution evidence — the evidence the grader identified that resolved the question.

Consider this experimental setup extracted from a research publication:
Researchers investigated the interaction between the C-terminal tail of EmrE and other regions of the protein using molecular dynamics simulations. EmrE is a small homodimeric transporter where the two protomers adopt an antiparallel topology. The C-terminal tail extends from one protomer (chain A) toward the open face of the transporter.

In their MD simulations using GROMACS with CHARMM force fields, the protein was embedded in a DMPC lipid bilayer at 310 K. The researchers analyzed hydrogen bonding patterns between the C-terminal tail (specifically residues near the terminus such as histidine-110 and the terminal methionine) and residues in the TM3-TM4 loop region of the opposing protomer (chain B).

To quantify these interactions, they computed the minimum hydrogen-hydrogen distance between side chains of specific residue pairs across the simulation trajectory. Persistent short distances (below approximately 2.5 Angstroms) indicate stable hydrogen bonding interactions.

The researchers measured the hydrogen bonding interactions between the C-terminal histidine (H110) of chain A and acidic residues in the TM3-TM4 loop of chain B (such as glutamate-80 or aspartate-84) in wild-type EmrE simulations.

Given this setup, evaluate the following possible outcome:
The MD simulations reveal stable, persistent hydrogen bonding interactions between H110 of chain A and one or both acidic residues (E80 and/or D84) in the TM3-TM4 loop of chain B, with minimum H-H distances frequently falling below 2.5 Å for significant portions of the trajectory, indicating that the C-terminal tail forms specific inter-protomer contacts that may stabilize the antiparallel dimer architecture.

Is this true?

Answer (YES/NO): NO